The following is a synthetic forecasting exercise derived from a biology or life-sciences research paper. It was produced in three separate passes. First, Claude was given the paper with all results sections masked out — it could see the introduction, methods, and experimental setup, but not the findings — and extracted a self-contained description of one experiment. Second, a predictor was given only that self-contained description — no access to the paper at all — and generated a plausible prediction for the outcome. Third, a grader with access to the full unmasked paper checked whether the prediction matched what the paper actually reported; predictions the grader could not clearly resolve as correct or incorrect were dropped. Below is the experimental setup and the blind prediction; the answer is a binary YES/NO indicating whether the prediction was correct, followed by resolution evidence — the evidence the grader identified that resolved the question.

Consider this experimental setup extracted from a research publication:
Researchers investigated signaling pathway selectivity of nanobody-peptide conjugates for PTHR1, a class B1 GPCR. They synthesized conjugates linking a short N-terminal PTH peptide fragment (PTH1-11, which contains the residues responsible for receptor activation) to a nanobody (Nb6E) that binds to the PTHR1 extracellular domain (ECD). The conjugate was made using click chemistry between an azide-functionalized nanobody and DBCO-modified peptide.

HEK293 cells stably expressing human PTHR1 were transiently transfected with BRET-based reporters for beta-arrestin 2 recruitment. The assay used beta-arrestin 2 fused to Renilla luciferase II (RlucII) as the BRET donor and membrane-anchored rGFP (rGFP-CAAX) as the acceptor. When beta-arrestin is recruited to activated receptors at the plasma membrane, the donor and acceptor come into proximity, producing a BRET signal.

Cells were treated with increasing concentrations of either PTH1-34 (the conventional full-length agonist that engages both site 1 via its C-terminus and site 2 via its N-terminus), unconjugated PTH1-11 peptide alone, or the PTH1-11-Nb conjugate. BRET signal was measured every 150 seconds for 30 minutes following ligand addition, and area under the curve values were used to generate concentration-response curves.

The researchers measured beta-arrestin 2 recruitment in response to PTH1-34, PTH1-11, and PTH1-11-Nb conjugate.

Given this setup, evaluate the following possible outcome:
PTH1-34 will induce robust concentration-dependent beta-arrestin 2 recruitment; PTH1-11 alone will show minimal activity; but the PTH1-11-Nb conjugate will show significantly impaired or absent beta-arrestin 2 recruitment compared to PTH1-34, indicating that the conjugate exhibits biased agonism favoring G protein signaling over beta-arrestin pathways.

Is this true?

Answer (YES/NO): YES